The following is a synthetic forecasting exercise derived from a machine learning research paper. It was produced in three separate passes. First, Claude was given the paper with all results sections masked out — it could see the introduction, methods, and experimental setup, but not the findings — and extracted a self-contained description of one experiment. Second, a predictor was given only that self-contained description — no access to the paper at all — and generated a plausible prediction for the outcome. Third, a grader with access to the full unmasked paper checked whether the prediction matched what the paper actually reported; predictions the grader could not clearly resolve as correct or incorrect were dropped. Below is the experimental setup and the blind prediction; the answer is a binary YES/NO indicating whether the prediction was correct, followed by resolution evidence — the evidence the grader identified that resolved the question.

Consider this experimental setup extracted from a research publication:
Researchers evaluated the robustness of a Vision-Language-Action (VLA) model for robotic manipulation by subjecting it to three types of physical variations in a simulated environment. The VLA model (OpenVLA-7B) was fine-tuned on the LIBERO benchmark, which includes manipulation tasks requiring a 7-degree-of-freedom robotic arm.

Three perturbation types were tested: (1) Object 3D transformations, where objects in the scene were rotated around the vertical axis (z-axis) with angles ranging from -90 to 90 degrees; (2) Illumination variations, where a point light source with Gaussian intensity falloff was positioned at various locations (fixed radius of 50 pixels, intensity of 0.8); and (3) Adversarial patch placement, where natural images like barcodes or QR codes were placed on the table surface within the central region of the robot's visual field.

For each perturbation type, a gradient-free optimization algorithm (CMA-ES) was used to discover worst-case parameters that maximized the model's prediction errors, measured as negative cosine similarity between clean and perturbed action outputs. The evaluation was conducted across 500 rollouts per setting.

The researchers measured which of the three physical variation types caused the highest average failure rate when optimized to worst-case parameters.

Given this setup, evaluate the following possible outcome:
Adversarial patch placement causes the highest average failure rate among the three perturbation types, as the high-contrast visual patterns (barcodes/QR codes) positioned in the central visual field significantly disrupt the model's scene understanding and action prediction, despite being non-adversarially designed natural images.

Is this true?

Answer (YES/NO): NO